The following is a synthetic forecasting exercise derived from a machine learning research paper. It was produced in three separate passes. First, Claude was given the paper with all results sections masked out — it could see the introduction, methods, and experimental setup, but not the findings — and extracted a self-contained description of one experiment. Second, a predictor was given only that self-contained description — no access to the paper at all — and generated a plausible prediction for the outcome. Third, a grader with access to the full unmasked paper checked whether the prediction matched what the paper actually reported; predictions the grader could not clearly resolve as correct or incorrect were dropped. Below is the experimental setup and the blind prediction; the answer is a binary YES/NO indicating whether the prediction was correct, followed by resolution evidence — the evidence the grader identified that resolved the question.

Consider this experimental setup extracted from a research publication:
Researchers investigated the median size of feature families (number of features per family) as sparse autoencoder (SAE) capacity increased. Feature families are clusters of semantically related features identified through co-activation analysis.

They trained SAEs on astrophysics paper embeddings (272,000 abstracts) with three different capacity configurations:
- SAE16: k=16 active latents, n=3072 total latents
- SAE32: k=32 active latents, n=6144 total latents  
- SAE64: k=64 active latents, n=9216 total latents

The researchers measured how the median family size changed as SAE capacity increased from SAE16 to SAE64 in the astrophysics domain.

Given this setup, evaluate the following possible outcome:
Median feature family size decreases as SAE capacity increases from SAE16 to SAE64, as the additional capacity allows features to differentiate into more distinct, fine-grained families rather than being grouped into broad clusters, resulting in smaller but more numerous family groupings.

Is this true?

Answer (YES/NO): NO